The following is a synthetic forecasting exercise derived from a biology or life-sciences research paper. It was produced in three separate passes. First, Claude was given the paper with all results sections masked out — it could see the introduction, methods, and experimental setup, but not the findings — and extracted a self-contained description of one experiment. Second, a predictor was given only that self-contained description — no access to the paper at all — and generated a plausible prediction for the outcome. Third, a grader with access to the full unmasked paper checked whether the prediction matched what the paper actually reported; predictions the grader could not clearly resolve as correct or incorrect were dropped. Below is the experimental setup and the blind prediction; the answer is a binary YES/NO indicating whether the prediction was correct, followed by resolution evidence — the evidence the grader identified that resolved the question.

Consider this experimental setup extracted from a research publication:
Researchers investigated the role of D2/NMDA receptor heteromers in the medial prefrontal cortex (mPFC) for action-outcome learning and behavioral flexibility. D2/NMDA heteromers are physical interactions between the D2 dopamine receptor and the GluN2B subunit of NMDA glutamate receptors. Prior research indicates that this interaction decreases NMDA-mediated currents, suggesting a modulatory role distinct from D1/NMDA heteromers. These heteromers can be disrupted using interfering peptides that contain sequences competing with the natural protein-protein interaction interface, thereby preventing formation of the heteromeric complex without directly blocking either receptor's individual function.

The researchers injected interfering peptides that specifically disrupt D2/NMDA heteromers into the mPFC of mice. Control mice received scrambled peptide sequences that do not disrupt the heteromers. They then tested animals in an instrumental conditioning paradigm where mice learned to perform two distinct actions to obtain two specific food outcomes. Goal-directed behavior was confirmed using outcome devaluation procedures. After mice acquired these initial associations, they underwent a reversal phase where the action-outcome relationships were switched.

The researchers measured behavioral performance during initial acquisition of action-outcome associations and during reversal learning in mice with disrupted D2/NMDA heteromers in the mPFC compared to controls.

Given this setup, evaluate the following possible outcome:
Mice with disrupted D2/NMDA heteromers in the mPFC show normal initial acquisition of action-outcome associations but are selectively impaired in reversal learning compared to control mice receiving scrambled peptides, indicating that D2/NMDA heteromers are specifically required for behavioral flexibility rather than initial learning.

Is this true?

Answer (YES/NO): YES